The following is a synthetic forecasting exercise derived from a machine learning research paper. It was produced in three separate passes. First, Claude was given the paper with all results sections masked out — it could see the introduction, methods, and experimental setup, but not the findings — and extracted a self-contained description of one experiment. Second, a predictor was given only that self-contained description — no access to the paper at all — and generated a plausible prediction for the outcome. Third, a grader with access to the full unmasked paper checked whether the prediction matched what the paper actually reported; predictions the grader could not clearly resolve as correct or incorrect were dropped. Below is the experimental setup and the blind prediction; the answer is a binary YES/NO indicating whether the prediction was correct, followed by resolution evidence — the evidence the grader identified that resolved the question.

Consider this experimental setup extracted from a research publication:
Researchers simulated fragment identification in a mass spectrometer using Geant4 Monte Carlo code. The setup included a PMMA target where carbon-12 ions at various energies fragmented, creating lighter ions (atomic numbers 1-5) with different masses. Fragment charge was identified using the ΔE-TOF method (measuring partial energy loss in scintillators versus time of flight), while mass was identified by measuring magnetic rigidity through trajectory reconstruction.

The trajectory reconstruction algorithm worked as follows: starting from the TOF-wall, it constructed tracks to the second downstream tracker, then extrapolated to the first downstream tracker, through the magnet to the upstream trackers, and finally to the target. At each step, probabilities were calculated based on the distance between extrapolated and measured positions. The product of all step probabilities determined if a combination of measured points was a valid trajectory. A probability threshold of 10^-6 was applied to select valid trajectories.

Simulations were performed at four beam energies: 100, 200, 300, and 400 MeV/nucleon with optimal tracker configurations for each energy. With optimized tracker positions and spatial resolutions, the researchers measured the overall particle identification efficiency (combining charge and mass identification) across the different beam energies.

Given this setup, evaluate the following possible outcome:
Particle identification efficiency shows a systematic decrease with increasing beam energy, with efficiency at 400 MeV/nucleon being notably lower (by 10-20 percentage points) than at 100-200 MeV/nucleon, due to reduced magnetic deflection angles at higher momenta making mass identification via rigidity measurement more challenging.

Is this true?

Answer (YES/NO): NO